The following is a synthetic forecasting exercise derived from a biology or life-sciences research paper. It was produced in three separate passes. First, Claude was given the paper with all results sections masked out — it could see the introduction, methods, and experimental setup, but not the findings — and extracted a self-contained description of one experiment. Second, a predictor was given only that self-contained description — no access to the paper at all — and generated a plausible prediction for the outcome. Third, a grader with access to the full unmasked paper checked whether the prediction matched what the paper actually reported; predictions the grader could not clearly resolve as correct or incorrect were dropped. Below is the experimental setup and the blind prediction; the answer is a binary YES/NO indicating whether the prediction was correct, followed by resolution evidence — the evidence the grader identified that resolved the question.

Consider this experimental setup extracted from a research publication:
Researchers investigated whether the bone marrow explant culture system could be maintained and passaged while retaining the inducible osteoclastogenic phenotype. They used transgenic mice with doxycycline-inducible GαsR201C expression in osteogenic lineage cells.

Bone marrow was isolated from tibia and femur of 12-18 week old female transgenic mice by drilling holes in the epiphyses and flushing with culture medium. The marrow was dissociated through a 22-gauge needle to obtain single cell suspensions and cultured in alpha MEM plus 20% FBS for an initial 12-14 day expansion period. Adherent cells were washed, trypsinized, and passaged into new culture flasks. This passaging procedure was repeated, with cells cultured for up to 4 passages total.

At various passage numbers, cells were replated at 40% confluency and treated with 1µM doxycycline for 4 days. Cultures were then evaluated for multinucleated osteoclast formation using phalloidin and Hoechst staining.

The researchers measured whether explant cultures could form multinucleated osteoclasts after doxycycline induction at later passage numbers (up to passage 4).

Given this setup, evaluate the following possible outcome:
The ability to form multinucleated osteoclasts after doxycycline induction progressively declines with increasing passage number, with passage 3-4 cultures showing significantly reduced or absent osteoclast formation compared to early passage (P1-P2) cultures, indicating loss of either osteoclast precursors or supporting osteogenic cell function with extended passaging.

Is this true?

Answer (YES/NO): NO